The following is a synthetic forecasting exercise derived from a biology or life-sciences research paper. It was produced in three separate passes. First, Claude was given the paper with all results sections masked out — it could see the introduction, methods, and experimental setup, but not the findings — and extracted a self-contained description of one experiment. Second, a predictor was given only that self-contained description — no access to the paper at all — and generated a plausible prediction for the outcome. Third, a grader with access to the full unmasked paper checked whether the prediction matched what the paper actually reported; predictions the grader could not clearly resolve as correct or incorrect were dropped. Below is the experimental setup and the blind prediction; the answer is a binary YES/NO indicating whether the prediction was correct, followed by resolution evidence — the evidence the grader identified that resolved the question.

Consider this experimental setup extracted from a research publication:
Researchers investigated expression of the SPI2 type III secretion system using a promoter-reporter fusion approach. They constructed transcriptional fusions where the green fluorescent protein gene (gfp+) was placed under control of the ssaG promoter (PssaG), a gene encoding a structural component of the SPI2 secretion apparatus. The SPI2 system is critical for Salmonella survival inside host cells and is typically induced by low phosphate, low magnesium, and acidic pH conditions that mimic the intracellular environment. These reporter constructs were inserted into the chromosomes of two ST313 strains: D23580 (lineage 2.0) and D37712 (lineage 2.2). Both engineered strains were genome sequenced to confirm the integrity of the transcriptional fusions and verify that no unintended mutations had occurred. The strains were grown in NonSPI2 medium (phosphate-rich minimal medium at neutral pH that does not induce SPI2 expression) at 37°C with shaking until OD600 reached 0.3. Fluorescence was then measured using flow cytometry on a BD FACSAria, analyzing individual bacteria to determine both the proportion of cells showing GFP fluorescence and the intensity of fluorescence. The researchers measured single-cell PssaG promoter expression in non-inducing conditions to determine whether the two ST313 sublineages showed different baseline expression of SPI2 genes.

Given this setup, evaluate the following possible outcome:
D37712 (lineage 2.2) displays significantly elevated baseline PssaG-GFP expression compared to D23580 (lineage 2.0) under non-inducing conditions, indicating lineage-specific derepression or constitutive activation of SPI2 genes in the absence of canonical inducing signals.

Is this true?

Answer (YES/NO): YES